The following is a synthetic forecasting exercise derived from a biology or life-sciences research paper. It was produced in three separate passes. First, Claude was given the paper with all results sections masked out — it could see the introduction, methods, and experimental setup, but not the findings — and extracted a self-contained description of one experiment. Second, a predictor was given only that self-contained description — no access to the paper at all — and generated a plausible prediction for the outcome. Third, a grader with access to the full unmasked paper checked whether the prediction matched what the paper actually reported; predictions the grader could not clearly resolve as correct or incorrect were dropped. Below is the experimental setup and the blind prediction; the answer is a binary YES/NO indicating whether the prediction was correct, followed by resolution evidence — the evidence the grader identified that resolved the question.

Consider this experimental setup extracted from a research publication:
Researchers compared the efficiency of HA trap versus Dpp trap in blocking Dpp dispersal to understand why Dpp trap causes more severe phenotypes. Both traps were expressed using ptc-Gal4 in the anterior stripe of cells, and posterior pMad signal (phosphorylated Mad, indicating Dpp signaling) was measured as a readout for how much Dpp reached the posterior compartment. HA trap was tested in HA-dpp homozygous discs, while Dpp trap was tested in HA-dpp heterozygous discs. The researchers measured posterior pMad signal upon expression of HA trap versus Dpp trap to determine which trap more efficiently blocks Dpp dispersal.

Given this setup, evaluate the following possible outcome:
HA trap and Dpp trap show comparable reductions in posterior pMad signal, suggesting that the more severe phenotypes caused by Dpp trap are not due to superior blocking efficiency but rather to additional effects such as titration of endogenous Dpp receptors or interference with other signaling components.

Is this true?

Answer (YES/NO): NO